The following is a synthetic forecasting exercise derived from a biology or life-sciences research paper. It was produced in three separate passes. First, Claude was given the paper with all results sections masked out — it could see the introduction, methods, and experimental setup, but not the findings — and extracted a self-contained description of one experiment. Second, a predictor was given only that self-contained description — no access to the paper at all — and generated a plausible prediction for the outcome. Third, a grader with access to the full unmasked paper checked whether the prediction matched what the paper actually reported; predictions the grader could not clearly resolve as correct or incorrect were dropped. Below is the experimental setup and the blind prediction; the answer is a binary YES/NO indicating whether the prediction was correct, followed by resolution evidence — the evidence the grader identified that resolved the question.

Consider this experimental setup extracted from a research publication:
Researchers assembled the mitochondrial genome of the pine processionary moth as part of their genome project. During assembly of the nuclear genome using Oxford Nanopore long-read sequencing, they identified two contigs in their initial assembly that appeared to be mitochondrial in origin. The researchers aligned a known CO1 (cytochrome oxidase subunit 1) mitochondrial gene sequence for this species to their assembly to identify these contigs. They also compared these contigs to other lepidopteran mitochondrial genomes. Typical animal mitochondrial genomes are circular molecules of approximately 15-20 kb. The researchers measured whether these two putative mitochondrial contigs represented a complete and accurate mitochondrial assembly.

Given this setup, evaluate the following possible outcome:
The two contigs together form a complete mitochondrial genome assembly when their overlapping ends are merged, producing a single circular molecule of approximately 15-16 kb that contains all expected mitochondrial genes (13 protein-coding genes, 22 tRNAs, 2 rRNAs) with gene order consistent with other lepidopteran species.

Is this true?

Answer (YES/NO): NO